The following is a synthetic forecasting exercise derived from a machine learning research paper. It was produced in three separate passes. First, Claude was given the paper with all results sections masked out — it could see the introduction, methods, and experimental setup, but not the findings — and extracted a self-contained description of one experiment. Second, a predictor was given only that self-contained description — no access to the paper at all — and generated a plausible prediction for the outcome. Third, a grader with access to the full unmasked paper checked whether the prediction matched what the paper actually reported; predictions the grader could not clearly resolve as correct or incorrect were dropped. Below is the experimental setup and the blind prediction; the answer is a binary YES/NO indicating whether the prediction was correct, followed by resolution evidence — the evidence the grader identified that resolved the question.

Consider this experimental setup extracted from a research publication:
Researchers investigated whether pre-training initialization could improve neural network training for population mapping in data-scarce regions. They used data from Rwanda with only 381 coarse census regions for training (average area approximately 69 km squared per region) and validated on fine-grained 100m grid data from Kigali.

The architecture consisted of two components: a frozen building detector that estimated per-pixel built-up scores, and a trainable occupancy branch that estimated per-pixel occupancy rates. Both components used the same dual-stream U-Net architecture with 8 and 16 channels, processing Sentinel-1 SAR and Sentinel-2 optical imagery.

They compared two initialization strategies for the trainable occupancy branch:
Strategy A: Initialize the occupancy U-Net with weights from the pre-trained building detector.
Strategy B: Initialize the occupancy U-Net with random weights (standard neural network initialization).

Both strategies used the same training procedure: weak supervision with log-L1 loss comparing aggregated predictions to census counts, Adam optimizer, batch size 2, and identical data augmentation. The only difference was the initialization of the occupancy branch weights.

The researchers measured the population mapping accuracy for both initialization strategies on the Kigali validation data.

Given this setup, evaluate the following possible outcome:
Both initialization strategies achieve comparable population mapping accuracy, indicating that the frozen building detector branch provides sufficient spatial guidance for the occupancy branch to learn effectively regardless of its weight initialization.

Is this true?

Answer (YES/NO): NO